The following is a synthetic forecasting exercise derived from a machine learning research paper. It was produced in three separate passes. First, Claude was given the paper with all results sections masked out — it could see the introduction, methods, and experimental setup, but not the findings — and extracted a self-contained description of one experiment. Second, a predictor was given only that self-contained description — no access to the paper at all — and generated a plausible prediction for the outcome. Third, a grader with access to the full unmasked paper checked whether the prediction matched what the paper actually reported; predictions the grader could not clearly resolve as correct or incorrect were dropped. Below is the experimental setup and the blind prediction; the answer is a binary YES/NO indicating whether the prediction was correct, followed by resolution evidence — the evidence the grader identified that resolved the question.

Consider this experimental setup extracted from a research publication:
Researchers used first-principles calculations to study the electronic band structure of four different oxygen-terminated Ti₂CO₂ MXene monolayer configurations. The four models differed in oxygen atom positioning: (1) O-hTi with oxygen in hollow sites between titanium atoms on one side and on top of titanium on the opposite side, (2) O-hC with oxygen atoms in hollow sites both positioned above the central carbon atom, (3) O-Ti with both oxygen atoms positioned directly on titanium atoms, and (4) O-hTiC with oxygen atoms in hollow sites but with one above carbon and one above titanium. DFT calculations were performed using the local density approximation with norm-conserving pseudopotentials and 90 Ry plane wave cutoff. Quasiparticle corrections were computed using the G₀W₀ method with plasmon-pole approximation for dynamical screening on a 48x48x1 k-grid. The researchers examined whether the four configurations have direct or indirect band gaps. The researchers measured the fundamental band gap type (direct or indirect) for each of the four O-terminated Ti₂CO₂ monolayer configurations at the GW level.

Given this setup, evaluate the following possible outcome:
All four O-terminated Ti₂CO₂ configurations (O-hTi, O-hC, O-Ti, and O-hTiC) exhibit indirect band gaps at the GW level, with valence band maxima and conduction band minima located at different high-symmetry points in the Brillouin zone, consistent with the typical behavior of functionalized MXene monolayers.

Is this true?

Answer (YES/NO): NO